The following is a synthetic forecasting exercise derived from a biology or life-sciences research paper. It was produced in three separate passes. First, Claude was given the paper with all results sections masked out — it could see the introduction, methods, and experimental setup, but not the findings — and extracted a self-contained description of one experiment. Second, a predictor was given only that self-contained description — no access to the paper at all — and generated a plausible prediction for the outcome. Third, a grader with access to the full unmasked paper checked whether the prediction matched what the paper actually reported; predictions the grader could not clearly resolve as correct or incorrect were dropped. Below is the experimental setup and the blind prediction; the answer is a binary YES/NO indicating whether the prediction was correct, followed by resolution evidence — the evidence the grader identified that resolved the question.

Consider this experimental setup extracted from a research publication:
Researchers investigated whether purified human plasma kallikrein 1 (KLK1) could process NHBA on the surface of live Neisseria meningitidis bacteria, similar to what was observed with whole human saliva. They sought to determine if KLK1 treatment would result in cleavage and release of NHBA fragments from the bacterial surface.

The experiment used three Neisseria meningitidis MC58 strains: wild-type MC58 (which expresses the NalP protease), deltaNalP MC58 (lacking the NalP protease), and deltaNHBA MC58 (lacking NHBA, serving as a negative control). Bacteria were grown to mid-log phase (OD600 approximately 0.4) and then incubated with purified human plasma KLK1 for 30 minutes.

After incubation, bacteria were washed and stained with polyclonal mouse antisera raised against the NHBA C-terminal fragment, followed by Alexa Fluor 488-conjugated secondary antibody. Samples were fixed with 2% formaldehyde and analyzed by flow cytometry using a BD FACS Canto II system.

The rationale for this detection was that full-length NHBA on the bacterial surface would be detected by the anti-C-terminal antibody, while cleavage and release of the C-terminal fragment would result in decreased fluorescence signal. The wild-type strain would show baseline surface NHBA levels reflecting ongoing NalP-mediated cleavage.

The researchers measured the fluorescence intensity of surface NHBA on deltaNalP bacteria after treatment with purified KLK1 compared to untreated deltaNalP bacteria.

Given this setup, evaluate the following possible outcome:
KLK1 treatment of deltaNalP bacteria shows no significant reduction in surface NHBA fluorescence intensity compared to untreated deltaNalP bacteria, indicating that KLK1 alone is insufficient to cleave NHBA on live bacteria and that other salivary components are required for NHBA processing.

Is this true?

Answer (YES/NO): NO